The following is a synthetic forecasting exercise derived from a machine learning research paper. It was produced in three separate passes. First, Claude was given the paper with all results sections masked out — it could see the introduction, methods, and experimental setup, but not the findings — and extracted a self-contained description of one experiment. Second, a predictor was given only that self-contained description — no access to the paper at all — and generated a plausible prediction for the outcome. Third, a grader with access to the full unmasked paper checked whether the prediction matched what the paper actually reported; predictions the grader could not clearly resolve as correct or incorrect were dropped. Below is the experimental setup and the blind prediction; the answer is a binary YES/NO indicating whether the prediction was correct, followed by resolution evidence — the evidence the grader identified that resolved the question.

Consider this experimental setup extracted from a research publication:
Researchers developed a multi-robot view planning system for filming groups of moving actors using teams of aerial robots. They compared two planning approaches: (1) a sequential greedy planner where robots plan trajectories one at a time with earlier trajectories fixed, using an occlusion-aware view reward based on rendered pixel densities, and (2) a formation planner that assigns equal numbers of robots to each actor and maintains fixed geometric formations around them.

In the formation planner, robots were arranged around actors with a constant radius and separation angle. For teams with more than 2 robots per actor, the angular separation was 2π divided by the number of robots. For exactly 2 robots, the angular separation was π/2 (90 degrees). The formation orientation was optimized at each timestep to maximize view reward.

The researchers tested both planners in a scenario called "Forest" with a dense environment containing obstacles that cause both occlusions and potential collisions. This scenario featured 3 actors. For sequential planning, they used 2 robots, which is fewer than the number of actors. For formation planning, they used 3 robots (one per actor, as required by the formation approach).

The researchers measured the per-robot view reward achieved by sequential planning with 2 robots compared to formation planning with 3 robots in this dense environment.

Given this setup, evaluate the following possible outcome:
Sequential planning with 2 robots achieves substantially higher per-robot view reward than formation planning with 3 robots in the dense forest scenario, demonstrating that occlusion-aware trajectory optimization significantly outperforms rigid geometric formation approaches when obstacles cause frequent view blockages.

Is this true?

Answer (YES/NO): YES